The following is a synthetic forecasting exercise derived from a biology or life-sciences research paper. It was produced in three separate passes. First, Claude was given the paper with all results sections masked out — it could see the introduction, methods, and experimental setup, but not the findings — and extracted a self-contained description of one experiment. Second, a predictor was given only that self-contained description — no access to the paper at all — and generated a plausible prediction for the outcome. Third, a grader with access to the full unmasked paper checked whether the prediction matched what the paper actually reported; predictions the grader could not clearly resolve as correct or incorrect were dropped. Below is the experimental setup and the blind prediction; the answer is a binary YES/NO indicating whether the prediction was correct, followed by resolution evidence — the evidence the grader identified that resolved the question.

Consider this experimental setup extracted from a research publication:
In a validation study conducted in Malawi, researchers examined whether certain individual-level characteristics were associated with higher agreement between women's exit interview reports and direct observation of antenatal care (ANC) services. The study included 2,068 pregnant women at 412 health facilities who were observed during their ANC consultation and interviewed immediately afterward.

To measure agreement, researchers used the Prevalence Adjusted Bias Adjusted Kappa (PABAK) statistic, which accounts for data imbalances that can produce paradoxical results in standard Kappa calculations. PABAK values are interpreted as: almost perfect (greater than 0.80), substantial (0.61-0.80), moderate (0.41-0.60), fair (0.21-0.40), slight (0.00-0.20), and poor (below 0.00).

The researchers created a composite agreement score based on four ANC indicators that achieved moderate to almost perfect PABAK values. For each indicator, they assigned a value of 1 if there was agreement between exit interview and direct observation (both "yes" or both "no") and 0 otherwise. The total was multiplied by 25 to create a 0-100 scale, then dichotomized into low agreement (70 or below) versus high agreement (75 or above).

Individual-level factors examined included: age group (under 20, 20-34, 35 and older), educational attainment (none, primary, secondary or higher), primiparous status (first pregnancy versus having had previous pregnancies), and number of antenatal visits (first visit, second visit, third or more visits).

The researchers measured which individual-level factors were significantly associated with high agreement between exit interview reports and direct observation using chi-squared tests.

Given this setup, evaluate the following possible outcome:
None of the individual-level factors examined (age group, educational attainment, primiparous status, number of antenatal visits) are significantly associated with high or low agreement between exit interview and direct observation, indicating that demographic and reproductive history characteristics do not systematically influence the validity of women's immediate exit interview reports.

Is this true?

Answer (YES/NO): NO